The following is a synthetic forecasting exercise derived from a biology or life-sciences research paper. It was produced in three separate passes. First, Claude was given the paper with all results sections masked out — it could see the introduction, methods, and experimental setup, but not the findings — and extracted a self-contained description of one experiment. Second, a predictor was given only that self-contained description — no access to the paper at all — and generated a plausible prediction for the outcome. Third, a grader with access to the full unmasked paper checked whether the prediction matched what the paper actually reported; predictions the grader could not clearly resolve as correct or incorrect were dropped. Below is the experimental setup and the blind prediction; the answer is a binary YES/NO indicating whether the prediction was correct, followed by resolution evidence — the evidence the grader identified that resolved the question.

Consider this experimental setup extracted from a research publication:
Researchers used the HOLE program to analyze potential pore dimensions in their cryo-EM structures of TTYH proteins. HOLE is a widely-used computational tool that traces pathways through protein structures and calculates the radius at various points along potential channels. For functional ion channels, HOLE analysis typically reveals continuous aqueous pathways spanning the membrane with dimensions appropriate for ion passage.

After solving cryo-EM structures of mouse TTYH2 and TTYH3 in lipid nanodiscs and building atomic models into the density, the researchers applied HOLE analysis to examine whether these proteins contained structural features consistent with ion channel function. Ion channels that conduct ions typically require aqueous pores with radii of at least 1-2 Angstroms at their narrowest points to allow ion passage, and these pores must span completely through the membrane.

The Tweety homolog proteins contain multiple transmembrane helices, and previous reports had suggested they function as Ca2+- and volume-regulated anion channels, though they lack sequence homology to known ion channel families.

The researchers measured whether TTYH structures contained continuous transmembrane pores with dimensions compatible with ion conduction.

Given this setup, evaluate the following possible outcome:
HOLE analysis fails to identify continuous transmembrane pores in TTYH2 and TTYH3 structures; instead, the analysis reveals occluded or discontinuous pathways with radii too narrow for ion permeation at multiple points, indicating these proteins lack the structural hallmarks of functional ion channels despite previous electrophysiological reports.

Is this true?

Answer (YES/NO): YES